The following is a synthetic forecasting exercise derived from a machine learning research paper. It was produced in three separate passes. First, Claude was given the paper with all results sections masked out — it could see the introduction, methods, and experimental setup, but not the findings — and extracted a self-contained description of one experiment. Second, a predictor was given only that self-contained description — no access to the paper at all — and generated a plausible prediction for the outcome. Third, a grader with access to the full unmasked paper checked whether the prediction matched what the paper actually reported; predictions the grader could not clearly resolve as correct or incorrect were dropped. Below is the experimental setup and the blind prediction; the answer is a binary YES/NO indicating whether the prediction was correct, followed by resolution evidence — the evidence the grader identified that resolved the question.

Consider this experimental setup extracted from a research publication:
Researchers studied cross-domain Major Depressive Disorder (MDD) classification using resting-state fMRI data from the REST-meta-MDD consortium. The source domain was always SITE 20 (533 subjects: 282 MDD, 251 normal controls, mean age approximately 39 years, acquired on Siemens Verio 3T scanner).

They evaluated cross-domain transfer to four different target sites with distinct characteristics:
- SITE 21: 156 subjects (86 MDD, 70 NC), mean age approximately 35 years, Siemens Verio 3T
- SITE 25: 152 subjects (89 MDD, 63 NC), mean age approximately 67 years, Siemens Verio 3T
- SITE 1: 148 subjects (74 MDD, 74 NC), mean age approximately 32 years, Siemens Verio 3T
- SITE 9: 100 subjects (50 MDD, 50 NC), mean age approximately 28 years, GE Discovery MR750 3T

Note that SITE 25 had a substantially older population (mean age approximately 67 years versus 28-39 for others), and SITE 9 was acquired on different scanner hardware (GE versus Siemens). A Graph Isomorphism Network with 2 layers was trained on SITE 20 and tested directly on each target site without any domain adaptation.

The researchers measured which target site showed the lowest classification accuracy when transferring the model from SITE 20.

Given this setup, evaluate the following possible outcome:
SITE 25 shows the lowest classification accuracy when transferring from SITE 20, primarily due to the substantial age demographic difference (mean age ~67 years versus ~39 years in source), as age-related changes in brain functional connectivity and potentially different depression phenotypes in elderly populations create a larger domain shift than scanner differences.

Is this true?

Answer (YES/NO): YES